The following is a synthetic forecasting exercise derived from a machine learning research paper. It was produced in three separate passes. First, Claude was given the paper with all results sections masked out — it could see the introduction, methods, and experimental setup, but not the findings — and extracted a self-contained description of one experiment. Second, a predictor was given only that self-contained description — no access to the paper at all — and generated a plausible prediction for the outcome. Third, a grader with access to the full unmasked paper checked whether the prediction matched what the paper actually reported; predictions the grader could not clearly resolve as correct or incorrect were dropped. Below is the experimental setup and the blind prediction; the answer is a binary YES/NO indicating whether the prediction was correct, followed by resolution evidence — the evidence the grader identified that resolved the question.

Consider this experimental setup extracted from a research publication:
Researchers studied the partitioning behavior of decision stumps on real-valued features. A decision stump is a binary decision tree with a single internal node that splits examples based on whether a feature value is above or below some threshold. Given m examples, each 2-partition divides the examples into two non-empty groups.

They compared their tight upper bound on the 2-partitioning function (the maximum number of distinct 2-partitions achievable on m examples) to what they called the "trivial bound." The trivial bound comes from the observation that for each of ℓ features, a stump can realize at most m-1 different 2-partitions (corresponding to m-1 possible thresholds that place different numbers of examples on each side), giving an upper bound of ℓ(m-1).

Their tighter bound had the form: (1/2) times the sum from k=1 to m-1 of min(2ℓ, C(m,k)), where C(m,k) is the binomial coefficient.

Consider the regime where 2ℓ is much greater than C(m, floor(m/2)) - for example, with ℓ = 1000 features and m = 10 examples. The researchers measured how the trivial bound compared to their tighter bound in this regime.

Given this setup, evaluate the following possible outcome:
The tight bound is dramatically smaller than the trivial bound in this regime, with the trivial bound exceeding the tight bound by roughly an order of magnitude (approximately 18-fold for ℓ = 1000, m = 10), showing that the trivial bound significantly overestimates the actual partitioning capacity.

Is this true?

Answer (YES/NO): YES